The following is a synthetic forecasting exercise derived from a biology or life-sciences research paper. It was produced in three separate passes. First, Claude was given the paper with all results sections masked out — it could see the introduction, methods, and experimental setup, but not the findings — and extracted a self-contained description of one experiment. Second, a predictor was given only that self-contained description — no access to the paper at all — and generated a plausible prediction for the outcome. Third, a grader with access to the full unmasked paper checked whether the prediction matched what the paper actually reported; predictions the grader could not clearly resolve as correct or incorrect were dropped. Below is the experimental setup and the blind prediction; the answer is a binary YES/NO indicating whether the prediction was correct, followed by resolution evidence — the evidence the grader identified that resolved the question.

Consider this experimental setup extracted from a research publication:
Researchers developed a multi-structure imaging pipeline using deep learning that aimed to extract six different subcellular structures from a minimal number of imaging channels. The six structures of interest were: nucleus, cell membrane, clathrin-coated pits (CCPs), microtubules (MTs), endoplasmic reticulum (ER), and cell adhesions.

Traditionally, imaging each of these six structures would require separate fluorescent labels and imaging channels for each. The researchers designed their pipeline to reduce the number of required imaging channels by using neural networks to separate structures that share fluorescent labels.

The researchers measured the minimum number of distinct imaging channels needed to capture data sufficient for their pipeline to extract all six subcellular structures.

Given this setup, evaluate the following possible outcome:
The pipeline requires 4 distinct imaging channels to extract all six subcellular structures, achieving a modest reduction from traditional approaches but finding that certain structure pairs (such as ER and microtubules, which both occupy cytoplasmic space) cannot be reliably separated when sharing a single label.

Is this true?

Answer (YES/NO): NO